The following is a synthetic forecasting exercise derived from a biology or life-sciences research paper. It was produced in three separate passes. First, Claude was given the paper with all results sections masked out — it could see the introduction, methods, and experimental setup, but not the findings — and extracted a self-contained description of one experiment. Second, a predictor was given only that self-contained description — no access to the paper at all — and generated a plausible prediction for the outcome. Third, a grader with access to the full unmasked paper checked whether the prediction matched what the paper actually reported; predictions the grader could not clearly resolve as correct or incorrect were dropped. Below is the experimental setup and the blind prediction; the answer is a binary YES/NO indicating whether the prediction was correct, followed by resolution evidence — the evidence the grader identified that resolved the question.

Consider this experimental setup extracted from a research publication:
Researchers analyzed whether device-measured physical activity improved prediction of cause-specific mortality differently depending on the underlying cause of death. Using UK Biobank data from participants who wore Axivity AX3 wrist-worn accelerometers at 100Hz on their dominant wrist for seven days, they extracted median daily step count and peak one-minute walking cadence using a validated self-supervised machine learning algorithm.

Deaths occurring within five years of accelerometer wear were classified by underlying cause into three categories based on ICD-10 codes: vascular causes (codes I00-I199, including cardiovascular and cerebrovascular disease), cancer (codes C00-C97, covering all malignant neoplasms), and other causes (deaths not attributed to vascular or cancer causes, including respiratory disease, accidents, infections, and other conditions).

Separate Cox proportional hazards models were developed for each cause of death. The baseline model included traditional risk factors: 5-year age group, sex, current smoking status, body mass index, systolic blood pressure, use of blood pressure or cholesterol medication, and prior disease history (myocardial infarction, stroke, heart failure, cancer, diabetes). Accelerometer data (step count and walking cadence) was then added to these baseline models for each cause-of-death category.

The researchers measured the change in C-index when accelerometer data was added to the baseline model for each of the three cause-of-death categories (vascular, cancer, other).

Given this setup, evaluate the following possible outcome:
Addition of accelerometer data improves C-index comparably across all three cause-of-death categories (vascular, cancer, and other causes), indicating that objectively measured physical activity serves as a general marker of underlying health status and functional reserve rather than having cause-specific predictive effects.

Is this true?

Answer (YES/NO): NO